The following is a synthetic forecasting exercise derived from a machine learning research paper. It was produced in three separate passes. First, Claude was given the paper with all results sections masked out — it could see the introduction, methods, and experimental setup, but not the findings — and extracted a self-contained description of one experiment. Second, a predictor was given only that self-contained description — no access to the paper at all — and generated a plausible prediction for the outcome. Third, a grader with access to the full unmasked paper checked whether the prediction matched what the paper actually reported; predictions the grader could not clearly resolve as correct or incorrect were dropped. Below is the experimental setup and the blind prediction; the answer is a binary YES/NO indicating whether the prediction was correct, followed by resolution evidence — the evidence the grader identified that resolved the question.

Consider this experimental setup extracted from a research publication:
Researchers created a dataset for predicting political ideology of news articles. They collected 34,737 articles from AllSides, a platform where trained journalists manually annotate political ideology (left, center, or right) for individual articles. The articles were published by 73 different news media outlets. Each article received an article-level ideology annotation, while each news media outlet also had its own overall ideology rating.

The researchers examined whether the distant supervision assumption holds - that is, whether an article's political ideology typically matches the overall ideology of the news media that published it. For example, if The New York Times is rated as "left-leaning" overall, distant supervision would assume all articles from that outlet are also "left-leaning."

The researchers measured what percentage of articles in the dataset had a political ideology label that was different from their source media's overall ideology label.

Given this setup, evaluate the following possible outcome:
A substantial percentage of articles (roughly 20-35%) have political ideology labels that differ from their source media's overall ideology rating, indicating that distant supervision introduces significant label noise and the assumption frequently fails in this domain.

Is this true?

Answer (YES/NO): NO